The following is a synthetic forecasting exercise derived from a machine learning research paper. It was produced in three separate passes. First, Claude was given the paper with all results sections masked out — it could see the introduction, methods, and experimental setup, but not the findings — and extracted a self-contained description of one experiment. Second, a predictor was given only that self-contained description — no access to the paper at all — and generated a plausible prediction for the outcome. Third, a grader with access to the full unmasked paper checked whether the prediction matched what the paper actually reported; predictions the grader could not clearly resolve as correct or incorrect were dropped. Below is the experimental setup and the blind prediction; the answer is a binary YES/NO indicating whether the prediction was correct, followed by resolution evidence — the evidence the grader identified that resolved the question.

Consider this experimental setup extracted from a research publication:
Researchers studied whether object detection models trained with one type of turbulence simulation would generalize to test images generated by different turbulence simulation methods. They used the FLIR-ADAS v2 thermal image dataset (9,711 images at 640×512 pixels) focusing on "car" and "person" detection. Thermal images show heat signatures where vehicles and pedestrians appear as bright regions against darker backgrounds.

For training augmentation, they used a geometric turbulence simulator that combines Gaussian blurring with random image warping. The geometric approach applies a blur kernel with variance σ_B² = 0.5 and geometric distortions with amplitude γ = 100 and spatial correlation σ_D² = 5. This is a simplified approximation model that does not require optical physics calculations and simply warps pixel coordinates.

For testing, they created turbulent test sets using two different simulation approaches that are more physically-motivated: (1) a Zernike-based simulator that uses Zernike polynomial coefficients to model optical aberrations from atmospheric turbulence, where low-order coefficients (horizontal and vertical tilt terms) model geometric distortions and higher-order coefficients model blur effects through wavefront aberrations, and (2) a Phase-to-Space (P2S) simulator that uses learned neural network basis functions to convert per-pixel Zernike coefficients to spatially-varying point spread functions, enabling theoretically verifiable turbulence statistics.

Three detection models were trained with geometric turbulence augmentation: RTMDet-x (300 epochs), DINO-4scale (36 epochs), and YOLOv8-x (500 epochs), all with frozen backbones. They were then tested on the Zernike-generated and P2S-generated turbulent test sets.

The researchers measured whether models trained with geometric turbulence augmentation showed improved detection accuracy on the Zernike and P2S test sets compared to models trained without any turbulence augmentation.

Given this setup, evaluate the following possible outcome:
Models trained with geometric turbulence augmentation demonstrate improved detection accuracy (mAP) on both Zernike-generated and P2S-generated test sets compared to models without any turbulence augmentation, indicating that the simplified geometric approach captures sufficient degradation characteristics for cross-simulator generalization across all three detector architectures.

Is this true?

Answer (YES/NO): YES